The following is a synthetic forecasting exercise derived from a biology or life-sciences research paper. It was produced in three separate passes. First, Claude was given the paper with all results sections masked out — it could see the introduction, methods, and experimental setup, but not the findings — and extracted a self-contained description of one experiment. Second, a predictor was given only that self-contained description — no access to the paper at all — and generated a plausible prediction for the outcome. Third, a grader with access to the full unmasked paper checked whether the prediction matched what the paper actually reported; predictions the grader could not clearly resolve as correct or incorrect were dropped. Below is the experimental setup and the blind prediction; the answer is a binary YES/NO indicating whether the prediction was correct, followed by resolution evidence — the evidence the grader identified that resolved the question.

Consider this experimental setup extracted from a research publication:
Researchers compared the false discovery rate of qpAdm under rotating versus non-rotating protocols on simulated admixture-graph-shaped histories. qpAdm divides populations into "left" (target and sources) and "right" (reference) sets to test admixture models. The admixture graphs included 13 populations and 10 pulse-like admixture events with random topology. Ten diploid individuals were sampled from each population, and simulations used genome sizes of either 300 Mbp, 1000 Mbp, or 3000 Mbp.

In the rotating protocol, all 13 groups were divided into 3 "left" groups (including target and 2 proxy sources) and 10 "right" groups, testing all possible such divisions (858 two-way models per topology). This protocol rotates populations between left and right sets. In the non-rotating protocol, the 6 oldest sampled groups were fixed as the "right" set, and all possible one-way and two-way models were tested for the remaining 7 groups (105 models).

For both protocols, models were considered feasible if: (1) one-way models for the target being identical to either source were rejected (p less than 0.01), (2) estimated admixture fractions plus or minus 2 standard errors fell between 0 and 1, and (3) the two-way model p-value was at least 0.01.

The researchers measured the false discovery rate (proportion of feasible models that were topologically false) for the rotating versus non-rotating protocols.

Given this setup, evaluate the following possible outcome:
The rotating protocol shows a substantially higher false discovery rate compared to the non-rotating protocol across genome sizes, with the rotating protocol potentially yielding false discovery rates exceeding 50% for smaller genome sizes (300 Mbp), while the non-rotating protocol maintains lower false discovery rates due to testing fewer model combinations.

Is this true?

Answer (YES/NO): NO